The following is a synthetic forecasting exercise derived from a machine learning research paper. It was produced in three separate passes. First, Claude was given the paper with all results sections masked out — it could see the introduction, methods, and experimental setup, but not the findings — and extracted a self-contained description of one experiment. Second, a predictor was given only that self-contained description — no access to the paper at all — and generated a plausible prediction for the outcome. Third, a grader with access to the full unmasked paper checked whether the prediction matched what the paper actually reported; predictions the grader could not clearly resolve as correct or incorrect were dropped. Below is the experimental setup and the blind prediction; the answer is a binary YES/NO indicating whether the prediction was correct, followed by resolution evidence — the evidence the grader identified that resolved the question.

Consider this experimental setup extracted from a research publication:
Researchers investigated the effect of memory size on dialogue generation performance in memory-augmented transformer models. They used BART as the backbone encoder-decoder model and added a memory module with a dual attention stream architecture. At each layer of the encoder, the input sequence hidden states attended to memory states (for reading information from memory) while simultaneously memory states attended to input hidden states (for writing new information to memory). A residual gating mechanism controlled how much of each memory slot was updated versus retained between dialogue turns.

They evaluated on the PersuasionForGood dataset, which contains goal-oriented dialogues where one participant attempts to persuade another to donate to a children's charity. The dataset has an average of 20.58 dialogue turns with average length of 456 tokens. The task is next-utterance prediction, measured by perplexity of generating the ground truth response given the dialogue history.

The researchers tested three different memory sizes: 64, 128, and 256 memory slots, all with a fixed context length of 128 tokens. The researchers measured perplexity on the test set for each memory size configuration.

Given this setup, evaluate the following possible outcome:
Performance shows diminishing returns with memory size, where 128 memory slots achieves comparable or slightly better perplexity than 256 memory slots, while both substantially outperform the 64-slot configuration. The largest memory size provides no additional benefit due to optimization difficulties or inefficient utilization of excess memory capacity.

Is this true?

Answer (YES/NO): NO